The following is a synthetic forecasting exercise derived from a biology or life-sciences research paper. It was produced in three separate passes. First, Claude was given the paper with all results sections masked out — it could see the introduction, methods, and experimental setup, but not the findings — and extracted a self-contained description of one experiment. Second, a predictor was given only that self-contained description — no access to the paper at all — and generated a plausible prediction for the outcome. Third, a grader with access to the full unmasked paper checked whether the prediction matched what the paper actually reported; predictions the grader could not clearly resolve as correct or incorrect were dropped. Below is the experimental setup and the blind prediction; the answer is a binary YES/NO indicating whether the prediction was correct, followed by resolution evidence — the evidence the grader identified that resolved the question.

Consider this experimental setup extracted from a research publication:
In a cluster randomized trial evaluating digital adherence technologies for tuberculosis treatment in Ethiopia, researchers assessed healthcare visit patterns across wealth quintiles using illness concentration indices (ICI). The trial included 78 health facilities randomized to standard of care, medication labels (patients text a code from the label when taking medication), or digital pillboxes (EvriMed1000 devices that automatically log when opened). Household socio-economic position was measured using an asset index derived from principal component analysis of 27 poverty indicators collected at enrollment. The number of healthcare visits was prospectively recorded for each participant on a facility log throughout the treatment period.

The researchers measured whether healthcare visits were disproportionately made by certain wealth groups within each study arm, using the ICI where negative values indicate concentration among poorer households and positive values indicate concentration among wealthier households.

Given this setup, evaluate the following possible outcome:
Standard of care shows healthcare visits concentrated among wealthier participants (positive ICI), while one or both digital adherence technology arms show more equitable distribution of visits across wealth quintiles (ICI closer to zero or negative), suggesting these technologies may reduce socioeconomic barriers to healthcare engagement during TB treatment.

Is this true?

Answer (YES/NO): NO